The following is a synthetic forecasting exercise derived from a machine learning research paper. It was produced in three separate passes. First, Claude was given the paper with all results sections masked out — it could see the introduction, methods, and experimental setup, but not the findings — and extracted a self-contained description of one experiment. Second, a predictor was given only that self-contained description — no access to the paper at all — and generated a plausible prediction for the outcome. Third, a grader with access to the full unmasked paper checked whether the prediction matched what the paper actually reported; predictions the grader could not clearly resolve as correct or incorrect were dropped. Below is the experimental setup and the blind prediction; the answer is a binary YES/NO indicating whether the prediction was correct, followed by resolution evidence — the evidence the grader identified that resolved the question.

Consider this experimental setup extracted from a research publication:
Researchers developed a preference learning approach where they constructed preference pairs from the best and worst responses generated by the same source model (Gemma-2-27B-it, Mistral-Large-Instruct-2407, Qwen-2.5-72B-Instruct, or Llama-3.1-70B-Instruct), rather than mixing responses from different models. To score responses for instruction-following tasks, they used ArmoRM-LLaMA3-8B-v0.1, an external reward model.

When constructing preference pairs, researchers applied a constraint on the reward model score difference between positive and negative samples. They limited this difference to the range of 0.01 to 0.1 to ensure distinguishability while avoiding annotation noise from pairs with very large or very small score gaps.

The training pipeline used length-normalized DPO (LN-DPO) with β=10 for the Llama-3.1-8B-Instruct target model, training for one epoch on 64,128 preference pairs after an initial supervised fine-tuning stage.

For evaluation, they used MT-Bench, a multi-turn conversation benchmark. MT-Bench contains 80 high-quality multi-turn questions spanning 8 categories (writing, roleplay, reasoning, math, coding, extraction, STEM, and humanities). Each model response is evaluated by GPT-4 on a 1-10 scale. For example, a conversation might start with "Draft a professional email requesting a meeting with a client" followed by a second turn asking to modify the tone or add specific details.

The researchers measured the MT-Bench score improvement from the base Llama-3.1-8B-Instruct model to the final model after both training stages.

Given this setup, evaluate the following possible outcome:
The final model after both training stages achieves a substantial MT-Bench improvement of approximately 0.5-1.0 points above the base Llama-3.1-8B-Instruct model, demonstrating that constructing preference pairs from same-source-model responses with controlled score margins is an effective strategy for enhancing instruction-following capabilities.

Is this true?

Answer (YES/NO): YES